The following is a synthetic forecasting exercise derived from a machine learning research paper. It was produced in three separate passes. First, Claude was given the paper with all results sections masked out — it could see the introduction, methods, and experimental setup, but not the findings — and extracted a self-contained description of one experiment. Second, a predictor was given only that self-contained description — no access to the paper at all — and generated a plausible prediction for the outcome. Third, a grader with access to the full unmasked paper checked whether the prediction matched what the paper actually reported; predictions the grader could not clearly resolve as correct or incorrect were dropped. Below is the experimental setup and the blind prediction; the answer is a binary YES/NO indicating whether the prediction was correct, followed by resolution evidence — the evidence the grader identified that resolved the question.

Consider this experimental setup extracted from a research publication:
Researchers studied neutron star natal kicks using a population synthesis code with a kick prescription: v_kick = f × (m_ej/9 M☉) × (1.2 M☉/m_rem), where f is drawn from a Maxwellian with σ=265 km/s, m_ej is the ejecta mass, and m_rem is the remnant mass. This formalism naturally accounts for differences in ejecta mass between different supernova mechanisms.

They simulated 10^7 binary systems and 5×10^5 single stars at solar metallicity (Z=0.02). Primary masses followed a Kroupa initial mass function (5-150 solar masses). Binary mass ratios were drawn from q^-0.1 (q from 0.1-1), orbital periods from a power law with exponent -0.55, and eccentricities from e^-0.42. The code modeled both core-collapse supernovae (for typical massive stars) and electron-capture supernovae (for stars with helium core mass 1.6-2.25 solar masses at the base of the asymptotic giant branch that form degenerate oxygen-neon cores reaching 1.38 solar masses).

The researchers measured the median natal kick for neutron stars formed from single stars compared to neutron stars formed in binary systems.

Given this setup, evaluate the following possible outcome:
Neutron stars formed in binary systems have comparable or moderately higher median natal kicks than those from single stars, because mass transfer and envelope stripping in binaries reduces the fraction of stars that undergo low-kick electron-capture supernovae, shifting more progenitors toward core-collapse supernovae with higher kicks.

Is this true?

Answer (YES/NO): NO